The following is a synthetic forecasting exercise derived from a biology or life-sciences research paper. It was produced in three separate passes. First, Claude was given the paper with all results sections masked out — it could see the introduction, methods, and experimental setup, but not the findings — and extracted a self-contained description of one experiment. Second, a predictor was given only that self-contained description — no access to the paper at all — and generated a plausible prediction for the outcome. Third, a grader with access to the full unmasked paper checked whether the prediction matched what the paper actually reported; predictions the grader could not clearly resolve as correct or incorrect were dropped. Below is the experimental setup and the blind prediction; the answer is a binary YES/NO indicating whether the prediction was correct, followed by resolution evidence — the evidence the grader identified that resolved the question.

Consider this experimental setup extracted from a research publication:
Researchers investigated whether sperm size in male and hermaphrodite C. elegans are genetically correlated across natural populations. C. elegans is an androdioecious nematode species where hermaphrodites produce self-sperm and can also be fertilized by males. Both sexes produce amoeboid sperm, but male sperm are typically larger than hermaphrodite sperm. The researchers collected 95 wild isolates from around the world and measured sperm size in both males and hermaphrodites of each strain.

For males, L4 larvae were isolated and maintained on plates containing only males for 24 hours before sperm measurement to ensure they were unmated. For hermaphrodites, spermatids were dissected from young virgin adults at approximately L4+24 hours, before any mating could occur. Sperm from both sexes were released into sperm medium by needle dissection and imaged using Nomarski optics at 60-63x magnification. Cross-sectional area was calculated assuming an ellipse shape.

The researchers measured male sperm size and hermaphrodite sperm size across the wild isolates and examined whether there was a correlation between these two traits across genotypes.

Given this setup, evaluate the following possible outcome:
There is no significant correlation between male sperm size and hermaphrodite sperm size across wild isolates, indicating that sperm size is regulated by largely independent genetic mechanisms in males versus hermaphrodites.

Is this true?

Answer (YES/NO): YES